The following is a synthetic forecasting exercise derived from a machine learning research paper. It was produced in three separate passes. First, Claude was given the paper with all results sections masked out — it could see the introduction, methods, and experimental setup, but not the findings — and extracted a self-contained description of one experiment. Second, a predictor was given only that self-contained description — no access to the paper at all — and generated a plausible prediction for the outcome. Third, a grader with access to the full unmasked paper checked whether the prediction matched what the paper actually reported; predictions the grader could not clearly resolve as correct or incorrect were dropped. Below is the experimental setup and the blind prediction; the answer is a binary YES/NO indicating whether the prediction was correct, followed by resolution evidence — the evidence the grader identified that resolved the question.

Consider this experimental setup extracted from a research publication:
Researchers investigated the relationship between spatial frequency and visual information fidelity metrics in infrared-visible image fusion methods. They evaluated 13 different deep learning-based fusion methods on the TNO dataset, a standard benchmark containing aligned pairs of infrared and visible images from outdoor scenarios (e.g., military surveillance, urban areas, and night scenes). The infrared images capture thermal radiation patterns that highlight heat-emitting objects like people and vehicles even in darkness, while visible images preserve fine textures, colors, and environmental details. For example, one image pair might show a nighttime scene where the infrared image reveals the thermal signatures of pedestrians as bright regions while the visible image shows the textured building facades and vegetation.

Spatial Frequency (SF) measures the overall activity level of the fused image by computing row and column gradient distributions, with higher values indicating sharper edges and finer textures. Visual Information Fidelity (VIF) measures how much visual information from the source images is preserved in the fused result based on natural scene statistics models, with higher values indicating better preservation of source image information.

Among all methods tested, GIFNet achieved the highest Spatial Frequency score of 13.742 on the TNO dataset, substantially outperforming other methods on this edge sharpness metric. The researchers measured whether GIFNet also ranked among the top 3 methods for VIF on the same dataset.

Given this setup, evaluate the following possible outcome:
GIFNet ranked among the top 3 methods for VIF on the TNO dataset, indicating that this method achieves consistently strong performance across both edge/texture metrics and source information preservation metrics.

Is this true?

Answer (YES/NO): NO